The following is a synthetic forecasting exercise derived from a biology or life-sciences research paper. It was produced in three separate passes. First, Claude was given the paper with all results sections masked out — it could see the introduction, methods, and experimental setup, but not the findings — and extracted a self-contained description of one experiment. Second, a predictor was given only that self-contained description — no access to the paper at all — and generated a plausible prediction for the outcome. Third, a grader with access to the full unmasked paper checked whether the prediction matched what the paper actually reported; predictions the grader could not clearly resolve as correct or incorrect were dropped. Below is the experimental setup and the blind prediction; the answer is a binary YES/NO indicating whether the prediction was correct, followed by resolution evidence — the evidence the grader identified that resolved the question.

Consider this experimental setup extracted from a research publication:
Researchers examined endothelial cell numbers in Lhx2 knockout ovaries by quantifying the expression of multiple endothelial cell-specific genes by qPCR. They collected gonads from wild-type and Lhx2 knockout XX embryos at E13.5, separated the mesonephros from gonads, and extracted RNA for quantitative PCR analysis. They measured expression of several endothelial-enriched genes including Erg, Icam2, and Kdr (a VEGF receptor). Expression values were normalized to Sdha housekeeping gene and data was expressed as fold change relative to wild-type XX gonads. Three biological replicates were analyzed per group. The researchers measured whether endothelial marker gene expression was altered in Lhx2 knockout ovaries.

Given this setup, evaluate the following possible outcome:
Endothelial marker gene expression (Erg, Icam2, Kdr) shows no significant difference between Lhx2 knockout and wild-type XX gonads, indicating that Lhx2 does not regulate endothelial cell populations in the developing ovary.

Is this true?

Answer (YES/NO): NO